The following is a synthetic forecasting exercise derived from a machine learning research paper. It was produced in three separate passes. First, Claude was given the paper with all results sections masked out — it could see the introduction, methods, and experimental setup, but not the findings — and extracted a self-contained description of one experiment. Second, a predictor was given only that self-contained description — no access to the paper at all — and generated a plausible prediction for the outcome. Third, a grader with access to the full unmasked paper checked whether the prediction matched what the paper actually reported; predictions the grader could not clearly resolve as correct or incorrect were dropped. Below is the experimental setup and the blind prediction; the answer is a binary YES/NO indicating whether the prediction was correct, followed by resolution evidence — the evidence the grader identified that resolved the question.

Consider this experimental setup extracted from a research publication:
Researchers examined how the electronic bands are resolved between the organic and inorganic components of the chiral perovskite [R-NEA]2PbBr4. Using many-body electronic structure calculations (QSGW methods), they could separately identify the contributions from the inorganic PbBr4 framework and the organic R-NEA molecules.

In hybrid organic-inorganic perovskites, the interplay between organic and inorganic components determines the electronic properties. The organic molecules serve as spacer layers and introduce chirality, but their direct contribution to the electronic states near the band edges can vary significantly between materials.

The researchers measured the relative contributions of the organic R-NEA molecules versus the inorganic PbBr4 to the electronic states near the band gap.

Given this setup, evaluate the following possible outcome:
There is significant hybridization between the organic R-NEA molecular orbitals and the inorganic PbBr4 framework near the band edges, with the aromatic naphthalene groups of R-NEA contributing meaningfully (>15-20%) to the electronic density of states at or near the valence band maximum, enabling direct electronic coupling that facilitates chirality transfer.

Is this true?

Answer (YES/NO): NO